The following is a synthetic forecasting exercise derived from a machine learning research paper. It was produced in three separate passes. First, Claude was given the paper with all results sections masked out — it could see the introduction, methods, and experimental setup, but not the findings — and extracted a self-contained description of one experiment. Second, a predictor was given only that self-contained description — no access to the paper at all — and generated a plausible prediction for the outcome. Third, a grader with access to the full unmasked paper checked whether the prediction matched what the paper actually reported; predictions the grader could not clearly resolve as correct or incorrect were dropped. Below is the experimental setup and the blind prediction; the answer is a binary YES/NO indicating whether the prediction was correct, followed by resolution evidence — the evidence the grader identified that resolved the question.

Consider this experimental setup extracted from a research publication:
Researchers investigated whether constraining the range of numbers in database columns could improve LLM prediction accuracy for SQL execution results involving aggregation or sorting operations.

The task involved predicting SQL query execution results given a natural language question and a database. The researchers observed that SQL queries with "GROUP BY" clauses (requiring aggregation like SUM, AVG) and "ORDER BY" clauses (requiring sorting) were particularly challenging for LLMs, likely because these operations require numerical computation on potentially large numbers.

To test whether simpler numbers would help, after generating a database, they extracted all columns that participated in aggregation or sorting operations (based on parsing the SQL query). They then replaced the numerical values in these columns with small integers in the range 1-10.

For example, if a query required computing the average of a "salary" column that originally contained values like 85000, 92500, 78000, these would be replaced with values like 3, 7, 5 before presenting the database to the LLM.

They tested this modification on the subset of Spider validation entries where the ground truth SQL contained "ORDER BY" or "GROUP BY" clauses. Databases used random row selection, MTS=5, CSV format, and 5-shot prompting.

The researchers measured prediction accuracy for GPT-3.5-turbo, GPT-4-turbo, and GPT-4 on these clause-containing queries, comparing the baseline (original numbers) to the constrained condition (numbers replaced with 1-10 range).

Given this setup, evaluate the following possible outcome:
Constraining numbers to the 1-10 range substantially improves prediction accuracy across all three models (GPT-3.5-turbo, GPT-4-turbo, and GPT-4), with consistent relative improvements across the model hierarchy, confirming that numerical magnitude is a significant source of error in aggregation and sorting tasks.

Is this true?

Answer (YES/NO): NO